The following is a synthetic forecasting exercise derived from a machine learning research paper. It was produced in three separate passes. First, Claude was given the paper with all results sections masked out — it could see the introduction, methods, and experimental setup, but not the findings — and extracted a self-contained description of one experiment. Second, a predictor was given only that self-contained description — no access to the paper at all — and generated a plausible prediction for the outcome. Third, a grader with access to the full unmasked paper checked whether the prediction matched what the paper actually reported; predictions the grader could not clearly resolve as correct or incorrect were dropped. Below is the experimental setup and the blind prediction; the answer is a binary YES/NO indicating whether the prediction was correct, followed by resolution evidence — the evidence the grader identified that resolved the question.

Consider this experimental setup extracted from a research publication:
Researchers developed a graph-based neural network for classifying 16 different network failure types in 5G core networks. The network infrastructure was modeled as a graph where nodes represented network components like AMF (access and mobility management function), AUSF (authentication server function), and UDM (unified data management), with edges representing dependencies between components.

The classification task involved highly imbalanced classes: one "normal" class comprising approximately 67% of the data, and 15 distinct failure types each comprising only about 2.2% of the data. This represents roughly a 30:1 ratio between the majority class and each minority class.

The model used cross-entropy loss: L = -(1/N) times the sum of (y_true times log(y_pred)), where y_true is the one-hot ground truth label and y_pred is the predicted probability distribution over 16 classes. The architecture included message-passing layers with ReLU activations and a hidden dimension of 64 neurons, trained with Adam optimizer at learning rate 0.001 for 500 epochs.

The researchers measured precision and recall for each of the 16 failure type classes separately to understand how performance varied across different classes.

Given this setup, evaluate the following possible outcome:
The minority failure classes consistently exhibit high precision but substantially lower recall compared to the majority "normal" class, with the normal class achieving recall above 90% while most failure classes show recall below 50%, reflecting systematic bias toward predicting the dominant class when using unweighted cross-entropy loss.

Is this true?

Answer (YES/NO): NO